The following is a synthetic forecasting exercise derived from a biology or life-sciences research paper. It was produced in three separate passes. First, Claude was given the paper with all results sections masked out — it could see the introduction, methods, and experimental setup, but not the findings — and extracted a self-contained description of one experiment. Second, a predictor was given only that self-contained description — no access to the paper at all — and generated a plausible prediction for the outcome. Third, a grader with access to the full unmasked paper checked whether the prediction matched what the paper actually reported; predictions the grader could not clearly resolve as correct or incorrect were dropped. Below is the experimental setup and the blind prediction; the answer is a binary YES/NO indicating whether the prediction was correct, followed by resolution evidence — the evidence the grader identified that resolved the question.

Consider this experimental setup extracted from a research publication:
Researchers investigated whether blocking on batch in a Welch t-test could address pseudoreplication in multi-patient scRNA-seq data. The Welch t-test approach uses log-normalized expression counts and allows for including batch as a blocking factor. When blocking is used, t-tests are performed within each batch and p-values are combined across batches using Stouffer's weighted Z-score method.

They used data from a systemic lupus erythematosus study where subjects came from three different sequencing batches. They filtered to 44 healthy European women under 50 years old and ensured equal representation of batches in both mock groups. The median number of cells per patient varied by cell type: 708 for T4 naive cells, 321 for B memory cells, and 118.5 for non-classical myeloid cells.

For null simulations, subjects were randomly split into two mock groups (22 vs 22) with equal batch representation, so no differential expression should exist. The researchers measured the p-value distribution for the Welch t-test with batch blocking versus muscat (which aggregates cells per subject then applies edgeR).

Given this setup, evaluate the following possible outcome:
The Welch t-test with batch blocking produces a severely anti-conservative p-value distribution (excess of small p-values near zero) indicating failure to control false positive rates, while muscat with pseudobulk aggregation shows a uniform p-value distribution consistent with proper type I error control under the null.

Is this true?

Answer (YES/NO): YES